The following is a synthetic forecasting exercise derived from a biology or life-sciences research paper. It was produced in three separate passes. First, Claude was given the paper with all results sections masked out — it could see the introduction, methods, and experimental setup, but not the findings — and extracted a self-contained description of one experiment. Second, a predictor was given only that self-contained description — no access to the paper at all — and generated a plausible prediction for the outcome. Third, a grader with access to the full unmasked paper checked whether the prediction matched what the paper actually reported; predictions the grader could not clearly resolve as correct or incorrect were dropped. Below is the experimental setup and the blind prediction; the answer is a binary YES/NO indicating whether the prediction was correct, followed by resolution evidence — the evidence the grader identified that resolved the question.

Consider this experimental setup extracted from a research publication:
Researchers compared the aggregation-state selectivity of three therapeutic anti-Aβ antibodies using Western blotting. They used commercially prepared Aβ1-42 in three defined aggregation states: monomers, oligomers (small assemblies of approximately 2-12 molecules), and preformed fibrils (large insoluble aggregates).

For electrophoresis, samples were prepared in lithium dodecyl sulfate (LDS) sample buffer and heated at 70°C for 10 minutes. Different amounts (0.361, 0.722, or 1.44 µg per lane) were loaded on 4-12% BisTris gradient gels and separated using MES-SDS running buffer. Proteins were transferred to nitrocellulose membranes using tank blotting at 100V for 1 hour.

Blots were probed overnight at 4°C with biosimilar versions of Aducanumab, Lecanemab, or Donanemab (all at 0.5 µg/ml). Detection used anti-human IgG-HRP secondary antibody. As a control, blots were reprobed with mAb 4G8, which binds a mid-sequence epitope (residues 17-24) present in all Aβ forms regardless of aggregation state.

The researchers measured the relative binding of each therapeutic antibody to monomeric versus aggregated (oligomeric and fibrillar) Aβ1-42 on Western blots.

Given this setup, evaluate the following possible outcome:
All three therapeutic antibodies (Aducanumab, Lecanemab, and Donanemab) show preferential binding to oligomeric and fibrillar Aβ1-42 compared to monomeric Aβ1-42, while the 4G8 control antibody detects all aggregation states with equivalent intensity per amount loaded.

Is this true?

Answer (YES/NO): NO